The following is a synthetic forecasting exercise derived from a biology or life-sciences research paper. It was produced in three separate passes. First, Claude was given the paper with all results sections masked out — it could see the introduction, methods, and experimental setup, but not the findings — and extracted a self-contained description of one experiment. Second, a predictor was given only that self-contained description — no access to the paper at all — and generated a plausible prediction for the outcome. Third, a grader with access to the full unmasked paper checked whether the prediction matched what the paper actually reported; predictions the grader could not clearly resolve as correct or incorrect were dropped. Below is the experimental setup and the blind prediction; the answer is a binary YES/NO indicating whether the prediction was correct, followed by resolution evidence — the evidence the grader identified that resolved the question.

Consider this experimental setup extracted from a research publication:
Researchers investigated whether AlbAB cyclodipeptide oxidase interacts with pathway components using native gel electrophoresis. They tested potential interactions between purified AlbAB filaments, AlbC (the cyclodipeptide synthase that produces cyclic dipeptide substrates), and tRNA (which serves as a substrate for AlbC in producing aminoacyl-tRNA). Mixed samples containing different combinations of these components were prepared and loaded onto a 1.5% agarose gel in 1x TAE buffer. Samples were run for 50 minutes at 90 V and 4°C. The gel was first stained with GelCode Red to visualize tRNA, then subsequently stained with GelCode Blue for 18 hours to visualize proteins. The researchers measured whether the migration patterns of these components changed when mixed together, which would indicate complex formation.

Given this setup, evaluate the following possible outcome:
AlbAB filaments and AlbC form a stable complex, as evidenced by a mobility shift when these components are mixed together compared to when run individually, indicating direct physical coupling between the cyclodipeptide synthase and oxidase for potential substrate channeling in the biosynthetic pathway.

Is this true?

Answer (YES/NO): NO